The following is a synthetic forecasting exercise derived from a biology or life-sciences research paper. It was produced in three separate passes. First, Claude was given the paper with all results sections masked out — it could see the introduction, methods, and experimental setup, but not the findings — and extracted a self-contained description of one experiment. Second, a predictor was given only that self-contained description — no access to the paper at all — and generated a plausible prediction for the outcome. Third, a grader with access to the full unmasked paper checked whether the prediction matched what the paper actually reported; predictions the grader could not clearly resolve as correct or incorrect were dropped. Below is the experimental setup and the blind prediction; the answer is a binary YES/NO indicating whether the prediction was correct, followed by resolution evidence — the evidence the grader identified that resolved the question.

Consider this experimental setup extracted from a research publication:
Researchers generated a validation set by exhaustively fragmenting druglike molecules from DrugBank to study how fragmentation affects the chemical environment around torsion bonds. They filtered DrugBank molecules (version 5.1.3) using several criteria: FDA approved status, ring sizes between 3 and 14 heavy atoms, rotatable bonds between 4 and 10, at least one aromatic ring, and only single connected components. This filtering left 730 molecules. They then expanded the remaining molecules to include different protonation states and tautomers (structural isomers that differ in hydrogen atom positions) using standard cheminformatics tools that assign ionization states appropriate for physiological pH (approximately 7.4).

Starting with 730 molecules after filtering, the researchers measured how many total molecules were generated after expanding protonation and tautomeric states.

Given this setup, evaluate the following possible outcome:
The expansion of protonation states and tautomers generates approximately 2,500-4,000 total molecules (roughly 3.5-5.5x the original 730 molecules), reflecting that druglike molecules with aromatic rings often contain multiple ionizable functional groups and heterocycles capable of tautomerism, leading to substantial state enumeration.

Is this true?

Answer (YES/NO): NO